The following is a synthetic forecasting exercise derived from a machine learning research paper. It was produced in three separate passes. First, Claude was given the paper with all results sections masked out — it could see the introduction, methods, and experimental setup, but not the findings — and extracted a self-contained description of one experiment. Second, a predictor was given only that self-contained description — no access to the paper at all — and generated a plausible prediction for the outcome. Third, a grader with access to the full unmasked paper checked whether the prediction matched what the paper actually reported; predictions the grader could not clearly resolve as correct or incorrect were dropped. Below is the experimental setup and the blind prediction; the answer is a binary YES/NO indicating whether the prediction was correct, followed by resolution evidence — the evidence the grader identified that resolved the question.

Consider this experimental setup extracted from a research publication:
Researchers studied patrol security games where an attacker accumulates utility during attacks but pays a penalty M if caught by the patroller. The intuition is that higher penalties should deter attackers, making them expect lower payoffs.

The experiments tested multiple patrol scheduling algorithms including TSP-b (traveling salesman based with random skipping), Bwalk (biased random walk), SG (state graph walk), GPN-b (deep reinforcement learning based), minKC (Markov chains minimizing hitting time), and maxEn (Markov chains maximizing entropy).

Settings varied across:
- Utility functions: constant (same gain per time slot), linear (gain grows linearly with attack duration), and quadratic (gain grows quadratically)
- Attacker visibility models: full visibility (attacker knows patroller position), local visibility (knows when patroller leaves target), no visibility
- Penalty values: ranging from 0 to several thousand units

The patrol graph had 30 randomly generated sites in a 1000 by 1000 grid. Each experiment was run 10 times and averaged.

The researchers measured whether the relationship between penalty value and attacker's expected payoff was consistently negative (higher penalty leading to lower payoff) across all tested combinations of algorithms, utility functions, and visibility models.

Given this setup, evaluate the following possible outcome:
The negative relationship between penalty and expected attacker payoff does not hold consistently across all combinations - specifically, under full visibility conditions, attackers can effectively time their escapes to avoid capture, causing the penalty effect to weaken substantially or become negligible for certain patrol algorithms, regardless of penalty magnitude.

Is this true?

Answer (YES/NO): NO